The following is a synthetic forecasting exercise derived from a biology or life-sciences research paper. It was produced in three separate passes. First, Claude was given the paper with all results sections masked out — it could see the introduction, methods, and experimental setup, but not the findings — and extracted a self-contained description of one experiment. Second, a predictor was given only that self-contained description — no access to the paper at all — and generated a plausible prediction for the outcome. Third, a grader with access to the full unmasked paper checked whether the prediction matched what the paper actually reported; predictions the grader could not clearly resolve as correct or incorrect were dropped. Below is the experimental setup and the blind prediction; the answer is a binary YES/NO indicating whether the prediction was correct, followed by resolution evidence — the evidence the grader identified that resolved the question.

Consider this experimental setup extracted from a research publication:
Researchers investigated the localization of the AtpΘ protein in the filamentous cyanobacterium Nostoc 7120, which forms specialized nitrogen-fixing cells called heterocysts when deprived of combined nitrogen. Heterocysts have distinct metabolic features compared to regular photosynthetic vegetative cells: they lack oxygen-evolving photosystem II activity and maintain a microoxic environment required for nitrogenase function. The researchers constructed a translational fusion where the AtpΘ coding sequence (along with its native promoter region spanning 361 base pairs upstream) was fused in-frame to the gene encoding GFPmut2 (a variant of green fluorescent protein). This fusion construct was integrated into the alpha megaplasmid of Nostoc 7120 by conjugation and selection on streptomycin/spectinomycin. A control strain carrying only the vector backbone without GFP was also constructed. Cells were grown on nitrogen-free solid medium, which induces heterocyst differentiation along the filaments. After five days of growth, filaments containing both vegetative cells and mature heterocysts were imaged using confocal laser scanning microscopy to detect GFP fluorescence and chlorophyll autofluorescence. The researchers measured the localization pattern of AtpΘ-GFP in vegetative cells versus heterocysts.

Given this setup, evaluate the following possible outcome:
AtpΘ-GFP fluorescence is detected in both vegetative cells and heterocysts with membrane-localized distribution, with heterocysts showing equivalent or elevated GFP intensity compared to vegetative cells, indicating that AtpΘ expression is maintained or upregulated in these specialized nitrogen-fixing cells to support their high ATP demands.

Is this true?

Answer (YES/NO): NO